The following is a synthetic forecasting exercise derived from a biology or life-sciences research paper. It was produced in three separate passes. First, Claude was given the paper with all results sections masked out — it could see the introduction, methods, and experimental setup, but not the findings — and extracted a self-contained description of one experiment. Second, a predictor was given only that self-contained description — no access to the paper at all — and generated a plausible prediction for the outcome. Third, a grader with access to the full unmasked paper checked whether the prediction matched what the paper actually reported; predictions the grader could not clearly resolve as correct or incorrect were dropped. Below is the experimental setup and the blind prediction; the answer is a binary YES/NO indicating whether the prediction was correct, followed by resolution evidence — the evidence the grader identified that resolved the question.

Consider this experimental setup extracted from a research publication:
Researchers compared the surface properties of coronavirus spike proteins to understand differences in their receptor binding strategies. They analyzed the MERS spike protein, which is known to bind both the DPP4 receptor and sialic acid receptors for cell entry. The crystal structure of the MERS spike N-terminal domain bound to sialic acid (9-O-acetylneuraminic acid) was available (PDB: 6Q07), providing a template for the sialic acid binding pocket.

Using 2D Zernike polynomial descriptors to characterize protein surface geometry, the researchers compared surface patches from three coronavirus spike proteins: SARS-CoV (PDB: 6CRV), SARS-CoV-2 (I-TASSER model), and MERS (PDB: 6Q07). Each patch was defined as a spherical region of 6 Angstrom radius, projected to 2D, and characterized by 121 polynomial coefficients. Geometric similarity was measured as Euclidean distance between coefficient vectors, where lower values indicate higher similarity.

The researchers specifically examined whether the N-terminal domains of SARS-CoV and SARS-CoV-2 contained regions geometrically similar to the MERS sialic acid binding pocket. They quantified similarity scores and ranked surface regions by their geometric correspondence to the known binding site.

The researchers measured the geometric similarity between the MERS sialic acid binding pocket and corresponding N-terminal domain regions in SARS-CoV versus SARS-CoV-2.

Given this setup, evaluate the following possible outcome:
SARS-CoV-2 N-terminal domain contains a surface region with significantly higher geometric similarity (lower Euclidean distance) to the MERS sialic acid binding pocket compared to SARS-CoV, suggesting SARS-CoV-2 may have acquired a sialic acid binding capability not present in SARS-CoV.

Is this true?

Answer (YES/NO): YES